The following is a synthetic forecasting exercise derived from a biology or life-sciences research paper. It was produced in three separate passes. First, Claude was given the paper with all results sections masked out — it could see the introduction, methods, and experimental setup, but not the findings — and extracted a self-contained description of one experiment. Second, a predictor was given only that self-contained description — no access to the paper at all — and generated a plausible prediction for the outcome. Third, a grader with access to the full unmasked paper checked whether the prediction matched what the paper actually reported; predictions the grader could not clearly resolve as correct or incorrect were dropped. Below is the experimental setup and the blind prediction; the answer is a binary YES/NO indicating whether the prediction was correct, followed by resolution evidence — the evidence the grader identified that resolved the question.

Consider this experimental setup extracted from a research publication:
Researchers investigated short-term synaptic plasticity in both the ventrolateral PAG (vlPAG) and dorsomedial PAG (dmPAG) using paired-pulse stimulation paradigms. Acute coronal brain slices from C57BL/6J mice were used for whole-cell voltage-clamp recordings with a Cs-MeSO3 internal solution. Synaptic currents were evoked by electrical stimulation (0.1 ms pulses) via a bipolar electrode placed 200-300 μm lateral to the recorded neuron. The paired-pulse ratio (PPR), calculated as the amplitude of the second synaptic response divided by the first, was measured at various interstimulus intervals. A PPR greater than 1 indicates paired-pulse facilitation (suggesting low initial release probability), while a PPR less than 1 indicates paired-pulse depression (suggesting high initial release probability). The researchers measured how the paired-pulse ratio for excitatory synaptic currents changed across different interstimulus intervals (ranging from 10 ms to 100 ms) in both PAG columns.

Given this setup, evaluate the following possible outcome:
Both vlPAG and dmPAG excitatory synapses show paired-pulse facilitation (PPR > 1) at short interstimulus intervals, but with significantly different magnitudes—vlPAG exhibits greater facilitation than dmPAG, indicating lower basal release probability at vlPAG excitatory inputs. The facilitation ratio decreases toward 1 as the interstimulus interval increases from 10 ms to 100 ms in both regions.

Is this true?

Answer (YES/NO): NO